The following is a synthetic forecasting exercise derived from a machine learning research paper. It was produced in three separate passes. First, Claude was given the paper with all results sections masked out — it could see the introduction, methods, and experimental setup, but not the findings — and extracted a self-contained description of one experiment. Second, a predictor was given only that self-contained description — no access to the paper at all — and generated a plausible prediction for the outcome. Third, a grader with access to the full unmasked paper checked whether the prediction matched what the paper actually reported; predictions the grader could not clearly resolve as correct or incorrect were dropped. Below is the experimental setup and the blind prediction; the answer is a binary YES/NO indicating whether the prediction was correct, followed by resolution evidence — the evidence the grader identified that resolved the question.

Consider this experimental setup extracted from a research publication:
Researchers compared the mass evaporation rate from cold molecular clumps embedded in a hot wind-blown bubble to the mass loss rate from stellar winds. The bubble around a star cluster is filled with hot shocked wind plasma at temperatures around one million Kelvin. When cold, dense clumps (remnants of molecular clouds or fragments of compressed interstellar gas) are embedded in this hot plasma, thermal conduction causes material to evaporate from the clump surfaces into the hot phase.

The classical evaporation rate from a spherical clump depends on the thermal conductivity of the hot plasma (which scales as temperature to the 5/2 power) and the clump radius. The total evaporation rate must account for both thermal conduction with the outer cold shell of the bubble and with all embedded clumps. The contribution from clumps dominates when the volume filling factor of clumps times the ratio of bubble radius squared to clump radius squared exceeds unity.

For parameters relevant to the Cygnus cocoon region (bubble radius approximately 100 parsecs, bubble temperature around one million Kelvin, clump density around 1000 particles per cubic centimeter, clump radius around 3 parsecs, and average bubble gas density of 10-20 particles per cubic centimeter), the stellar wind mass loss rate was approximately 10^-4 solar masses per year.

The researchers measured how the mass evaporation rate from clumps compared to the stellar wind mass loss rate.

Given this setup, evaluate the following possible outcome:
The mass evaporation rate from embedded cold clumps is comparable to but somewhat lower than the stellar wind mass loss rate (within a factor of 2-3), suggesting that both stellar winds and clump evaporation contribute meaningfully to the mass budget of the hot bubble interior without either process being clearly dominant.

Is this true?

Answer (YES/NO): NO